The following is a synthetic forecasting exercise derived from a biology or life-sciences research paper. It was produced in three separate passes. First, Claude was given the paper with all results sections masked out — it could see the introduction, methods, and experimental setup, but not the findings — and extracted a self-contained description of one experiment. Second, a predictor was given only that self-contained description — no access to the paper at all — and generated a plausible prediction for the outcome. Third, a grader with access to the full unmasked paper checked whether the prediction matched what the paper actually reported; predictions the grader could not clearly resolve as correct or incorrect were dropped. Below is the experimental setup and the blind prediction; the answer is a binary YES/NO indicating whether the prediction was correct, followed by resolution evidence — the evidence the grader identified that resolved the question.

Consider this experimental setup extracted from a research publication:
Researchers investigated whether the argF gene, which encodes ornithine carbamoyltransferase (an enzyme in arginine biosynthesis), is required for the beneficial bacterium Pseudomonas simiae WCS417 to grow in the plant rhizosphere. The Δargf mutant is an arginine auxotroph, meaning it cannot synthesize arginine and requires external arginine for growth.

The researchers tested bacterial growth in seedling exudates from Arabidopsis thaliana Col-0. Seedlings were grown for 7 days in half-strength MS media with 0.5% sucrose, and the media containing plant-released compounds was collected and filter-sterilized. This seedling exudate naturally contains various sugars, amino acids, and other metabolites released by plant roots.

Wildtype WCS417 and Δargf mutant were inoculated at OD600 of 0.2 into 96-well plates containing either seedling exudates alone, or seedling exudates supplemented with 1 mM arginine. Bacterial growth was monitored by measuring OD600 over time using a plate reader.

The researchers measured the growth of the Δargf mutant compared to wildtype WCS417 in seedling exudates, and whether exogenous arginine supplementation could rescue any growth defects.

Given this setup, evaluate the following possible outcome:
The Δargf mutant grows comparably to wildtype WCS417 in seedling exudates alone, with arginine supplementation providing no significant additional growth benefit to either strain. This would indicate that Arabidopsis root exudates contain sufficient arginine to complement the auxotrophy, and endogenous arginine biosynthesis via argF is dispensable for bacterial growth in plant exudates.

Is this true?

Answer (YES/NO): NO